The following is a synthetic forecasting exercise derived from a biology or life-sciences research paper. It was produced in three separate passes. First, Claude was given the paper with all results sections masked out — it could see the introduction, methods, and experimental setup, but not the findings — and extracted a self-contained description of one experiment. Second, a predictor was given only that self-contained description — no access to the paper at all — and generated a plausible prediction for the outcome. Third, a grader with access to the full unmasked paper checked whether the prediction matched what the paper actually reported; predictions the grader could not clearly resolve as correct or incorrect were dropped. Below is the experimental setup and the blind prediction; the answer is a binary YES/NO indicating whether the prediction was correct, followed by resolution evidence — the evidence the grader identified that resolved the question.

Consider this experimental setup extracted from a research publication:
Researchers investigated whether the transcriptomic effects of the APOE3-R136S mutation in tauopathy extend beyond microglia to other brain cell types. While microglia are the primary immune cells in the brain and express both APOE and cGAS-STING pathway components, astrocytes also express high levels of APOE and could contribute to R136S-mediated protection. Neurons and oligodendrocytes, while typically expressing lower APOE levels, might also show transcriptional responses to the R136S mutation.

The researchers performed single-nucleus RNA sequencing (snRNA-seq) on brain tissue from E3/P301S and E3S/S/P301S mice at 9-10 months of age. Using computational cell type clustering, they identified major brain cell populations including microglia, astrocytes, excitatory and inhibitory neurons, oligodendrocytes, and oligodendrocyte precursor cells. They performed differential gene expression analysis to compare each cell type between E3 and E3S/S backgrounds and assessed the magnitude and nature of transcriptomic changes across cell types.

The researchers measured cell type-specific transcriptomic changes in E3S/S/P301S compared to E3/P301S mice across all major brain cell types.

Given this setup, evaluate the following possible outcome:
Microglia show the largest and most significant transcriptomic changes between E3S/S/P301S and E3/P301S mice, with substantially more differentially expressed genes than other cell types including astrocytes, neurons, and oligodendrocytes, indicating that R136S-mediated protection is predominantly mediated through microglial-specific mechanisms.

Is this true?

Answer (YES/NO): NO